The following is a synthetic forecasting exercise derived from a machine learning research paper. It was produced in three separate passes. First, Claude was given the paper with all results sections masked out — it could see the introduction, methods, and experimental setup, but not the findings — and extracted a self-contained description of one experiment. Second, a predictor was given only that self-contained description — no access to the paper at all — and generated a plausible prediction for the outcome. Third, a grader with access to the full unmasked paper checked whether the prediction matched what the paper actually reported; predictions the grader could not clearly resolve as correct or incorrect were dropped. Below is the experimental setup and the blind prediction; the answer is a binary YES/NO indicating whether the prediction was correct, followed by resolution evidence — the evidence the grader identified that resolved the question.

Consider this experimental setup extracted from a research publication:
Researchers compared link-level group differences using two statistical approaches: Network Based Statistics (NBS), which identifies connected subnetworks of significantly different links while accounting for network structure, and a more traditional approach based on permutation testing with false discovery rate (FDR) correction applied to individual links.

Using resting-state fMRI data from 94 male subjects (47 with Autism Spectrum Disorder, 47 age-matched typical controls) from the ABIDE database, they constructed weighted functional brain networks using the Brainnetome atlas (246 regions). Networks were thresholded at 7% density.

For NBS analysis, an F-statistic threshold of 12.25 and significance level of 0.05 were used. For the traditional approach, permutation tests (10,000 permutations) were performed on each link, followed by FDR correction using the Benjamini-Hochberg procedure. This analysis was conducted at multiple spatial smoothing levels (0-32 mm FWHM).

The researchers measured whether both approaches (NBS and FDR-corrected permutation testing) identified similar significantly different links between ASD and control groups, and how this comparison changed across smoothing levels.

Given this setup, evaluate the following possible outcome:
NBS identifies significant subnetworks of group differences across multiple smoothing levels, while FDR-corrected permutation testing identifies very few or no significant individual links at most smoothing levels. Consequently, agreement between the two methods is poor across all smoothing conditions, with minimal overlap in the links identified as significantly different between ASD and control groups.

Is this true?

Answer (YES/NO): NO